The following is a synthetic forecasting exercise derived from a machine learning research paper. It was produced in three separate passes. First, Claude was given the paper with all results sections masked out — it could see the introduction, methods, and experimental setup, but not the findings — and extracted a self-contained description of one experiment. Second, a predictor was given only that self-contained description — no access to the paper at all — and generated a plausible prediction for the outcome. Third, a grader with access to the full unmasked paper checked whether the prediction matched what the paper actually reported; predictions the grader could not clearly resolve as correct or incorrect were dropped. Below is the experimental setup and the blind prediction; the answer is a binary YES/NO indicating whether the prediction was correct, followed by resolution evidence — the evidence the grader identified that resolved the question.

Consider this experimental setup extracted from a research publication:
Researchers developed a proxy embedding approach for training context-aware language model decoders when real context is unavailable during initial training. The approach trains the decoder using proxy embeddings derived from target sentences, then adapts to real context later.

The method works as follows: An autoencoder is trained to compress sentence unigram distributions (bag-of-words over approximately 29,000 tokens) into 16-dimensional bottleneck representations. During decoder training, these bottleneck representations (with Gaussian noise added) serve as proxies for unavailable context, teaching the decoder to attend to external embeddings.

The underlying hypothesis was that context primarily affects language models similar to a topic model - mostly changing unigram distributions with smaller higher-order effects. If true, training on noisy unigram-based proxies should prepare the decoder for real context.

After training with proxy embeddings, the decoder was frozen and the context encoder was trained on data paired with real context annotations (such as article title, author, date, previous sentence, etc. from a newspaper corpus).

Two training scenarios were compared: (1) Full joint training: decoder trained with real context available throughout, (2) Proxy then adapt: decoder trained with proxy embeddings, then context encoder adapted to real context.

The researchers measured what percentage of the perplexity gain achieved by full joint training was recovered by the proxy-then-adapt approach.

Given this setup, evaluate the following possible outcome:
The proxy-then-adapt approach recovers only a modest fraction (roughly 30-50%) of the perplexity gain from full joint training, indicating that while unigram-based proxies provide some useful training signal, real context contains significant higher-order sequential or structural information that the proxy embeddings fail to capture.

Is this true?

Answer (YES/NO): NO